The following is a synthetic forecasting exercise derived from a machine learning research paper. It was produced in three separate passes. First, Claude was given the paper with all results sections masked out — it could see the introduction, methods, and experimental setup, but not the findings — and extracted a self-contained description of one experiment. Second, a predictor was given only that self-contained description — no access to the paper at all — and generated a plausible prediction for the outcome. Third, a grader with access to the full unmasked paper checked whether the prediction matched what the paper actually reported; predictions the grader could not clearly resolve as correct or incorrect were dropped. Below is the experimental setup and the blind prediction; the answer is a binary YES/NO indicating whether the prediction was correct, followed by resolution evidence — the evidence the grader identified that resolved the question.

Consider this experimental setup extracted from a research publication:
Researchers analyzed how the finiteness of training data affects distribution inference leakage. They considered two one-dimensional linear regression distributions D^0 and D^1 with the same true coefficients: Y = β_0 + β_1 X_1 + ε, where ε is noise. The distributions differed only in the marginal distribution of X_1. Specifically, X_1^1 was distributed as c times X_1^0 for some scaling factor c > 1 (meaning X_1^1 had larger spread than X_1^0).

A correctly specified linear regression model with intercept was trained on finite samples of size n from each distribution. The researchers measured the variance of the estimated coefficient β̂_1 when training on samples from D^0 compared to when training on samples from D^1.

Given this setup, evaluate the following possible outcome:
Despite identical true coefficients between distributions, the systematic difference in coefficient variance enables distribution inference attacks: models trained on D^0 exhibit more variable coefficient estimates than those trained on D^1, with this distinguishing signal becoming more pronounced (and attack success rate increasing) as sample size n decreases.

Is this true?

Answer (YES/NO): YES